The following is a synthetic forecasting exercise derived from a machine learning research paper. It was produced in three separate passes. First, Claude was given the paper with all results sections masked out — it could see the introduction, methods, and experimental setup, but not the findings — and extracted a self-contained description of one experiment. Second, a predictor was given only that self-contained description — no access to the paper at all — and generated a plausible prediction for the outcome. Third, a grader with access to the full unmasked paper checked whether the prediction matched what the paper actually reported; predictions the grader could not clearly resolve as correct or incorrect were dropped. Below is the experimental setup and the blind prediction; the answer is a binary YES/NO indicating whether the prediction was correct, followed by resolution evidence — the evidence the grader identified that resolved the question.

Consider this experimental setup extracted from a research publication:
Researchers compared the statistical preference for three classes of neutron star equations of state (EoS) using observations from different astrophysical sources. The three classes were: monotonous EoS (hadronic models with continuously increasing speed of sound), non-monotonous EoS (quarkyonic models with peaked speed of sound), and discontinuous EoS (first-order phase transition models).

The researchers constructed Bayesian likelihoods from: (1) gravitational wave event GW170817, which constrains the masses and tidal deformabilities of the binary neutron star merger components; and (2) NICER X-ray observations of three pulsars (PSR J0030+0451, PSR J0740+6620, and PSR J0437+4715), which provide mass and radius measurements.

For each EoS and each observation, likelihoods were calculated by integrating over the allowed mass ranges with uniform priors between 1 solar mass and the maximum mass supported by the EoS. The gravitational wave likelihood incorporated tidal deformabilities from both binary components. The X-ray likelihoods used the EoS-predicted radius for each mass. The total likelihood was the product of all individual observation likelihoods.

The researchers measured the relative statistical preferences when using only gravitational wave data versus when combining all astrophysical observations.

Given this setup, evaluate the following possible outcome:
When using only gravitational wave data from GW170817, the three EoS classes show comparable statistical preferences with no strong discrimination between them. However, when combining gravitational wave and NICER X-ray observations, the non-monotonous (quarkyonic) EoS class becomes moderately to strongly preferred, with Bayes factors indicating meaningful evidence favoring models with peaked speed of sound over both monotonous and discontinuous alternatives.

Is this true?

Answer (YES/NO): NO